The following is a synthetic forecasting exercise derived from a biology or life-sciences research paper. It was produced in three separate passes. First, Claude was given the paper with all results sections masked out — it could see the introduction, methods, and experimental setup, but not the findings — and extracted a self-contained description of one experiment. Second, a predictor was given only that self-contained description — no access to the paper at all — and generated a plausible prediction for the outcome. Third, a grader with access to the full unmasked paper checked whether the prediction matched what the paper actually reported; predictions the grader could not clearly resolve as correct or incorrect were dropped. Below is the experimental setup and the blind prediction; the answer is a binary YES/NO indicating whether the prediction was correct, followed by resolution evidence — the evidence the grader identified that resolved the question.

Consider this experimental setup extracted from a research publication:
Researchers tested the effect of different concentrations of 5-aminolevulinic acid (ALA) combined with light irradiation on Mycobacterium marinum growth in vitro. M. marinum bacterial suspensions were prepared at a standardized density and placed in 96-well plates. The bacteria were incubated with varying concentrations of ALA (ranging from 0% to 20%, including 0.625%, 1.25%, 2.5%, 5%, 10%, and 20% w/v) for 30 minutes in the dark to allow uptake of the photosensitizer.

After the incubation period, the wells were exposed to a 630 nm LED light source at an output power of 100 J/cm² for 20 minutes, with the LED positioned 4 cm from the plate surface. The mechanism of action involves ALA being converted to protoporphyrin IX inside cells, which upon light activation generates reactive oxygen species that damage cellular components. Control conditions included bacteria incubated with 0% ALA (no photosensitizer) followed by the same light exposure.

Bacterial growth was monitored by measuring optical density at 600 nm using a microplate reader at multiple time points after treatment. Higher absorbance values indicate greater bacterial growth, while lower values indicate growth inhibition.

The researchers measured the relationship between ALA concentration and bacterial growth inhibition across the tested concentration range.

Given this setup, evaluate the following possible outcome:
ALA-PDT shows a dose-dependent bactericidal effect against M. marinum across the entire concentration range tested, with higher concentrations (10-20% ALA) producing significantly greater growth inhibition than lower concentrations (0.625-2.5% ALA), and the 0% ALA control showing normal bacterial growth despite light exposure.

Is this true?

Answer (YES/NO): NO